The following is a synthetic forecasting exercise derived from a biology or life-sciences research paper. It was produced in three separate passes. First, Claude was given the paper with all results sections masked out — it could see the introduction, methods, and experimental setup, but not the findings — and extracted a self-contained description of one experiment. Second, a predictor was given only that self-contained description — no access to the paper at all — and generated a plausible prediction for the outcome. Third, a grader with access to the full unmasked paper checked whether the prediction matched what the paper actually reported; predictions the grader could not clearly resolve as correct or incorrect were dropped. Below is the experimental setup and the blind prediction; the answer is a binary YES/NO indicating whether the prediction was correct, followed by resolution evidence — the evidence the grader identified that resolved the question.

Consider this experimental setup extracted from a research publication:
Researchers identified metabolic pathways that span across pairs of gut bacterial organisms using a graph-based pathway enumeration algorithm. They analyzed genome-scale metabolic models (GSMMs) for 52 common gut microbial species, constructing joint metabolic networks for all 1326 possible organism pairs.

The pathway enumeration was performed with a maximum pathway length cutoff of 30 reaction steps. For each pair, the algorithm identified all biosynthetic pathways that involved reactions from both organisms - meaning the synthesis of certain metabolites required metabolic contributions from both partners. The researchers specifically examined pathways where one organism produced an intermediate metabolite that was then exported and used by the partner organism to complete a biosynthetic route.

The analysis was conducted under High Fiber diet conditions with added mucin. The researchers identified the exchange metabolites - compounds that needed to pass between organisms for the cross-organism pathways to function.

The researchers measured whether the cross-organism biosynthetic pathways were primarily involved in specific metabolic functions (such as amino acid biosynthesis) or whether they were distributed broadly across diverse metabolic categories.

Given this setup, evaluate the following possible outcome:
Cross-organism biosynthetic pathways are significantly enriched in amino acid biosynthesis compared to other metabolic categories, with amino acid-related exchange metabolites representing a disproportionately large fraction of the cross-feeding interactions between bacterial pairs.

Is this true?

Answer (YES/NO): NO